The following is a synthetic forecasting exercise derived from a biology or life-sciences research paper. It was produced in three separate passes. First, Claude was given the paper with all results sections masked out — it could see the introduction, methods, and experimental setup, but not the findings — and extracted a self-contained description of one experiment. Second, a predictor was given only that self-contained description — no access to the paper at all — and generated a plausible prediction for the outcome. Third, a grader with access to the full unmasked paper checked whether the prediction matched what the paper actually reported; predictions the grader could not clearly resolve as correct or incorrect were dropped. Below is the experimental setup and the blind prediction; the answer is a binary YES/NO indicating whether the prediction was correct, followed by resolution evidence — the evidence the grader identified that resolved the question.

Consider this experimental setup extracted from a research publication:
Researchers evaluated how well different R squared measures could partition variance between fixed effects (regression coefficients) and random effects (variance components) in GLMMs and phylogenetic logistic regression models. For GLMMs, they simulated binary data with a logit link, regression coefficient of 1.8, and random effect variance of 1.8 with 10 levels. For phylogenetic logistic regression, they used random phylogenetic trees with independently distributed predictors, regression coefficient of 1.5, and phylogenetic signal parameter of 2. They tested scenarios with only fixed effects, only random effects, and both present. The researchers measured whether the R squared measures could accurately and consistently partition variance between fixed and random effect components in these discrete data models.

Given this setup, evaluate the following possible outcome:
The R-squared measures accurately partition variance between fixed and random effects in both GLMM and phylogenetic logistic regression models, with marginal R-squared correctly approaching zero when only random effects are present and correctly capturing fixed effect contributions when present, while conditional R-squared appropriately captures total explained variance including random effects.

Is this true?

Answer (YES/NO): NO